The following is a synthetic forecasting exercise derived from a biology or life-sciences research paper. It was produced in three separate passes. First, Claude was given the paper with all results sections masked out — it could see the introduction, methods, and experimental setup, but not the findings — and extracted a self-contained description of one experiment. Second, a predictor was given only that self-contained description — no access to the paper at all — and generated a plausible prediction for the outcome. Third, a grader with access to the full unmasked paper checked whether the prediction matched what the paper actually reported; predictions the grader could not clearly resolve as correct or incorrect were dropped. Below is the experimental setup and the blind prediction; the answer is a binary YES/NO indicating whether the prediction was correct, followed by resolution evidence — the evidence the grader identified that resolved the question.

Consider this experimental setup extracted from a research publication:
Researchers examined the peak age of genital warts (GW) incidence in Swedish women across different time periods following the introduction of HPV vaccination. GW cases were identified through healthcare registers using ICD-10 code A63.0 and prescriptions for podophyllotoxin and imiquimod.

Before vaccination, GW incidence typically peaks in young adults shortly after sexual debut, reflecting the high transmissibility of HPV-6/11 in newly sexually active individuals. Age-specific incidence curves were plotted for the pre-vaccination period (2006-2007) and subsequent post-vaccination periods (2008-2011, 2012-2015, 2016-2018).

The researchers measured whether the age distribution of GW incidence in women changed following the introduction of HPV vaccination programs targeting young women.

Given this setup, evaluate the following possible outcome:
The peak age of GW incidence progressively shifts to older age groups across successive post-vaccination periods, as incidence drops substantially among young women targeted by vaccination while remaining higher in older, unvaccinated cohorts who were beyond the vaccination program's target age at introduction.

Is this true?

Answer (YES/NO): NO